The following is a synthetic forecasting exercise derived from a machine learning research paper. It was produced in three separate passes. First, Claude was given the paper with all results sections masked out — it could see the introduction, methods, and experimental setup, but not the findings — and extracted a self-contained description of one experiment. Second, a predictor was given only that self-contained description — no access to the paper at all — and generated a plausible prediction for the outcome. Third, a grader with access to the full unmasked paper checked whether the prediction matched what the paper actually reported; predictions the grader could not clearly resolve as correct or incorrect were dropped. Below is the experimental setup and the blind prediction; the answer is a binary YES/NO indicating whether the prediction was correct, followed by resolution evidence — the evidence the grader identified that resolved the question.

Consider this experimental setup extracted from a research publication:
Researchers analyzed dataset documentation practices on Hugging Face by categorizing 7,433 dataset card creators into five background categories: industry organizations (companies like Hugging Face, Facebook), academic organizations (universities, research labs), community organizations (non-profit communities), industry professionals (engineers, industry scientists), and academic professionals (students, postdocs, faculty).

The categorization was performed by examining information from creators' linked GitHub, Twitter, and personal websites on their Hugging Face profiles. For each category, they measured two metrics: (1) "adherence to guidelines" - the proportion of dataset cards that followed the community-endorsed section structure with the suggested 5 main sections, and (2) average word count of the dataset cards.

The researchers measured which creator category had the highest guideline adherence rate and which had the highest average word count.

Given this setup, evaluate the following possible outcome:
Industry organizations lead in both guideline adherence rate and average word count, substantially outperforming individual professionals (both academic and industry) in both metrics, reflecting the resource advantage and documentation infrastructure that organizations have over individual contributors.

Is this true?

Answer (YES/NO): NO